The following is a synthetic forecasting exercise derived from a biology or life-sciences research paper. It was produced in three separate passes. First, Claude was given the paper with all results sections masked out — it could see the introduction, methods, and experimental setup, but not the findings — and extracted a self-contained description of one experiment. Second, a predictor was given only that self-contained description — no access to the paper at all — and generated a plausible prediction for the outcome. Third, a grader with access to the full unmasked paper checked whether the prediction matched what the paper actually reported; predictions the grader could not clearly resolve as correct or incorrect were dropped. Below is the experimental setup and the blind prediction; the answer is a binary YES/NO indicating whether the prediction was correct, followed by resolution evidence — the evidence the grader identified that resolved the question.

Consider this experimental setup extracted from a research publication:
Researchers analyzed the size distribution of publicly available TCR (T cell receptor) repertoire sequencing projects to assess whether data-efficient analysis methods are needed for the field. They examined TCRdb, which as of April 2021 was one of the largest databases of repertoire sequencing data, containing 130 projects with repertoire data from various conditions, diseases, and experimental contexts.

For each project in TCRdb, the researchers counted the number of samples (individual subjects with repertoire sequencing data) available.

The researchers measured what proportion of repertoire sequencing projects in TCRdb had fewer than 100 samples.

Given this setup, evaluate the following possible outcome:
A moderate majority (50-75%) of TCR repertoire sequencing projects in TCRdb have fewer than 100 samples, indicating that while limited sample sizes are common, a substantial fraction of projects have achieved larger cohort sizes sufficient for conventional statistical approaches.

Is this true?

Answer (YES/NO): NO